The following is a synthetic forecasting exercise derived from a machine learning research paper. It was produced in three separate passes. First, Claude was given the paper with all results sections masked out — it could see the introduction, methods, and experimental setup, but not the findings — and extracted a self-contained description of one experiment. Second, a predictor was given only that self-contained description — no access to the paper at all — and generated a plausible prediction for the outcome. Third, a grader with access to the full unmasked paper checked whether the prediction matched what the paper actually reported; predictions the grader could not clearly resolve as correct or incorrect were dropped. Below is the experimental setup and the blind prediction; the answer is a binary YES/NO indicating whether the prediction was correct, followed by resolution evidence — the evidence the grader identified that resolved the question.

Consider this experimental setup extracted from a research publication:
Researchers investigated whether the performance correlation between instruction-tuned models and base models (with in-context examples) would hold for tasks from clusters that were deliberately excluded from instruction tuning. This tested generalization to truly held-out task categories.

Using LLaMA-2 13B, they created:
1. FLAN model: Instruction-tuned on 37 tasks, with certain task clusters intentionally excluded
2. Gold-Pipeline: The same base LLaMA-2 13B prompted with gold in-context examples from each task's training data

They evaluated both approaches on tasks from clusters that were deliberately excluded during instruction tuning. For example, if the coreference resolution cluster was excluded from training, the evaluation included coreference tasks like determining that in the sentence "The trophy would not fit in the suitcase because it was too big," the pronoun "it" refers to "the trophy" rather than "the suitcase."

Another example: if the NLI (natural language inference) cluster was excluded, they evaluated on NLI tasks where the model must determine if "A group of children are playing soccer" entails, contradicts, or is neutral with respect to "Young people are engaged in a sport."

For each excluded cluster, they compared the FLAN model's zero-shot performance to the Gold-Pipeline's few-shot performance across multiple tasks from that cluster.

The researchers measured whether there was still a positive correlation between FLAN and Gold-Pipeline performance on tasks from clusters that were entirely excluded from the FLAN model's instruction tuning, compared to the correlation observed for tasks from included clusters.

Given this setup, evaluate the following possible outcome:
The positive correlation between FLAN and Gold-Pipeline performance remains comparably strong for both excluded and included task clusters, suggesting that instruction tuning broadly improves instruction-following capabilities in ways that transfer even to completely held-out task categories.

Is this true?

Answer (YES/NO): NO